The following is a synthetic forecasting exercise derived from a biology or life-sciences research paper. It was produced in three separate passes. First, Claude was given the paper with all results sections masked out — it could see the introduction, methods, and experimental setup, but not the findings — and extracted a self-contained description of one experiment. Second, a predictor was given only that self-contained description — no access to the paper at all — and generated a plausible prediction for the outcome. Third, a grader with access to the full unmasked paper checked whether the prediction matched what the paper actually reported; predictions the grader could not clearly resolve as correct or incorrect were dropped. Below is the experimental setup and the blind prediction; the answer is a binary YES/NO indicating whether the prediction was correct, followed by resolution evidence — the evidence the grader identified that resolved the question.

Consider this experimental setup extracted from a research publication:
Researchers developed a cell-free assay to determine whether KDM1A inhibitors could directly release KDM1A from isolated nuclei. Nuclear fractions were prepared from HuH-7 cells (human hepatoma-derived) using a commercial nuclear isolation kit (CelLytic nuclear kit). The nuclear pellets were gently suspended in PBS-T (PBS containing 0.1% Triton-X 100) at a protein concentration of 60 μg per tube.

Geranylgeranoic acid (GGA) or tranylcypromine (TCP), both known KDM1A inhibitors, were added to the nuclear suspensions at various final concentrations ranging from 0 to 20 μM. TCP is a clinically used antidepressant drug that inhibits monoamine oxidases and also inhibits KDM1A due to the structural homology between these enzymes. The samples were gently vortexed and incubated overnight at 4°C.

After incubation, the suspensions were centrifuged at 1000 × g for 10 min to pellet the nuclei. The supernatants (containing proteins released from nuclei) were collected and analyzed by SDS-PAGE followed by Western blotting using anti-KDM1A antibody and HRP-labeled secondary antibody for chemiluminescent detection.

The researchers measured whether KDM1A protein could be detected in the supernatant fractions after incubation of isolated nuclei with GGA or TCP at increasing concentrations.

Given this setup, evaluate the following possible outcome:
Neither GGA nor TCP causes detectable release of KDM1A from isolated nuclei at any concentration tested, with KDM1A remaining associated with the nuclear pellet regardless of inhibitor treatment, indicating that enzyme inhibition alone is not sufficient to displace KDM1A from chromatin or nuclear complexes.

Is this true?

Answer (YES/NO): NO